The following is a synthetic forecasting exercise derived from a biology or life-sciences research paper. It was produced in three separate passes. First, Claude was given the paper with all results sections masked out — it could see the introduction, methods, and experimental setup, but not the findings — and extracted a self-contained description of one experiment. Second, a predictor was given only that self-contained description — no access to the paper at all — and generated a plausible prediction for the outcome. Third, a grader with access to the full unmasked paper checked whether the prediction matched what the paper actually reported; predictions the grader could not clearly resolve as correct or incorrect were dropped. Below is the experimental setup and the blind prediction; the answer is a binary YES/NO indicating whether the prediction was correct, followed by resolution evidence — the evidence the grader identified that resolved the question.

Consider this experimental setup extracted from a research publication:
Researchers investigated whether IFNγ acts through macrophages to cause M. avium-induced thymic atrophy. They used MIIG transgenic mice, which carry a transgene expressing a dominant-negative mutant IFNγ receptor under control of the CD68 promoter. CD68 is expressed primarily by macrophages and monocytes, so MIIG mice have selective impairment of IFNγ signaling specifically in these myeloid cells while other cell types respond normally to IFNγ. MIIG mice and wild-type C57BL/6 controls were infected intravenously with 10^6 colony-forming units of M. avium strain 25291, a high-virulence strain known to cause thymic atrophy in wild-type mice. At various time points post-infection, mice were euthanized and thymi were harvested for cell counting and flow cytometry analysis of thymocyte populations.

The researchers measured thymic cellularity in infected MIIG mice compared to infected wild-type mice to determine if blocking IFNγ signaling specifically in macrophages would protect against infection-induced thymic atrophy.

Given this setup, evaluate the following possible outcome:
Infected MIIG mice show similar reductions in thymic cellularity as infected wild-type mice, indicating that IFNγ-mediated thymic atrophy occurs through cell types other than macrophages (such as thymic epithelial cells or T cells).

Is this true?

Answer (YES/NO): NO